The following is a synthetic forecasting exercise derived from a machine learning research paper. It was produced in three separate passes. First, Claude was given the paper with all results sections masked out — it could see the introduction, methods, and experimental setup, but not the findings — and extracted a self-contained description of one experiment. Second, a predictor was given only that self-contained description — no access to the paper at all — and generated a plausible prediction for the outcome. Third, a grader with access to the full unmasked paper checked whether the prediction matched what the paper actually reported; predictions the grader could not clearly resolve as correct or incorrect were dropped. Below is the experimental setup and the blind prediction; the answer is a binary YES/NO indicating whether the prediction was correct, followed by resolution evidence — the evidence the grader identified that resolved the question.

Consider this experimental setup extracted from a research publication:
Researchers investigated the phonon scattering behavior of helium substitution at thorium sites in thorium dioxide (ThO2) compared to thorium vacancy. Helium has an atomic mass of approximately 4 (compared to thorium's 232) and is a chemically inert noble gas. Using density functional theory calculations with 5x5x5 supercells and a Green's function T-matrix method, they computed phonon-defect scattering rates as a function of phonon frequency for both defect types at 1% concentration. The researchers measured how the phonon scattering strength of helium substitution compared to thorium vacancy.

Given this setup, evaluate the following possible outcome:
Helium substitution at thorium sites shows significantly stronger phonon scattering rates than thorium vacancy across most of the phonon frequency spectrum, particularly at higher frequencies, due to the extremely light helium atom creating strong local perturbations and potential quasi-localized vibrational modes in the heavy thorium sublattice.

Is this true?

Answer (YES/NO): NO